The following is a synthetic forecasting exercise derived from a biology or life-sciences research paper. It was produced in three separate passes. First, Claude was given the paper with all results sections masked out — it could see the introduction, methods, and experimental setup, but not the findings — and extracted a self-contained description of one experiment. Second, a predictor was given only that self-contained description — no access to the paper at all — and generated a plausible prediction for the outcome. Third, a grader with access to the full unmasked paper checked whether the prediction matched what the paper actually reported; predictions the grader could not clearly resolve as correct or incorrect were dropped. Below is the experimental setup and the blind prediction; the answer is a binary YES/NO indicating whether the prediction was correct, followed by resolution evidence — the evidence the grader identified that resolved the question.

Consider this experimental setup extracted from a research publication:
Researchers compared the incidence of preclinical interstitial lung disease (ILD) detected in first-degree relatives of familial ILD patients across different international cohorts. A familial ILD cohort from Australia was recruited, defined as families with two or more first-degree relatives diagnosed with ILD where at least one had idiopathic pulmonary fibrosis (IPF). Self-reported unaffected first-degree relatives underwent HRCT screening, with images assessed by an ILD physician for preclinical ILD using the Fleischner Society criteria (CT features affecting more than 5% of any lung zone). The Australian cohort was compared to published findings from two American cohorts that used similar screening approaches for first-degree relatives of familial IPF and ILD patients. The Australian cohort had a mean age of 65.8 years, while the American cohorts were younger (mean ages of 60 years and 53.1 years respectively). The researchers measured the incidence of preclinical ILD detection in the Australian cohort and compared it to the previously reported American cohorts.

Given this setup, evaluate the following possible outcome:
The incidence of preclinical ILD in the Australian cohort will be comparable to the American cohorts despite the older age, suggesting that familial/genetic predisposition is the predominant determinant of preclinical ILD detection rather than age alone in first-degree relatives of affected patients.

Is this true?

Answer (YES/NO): NO